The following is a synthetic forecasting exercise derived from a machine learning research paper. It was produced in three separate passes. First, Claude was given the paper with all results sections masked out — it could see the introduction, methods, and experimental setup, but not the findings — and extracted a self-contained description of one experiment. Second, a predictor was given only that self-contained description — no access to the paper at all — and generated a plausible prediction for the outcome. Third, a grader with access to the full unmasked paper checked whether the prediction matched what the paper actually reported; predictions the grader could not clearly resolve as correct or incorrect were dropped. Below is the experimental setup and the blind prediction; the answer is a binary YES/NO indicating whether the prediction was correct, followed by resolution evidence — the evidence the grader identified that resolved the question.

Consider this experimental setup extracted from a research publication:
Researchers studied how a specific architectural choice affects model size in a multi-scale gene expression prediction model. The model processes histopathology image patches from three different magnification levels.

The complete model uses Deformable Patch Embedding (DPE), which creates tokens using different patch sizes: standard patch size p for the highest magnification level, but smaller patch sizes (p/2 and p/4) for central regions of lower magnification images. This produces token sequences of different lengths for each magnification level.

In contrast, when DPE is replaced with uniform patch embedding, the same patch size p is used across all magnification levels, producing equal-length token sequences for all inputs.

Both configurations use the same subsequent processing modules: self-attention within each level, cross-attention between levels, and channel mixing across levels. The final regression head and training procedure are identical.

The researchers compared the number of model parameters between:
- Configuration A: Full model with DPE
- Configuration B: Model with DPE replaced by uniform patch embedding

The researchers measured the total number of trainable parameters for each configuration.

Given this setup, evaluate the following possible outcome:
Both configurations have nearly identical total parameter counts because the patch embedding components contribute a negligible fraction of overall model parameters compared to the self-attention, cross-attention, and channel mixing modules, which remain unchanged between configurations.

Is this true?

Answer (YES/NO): NO